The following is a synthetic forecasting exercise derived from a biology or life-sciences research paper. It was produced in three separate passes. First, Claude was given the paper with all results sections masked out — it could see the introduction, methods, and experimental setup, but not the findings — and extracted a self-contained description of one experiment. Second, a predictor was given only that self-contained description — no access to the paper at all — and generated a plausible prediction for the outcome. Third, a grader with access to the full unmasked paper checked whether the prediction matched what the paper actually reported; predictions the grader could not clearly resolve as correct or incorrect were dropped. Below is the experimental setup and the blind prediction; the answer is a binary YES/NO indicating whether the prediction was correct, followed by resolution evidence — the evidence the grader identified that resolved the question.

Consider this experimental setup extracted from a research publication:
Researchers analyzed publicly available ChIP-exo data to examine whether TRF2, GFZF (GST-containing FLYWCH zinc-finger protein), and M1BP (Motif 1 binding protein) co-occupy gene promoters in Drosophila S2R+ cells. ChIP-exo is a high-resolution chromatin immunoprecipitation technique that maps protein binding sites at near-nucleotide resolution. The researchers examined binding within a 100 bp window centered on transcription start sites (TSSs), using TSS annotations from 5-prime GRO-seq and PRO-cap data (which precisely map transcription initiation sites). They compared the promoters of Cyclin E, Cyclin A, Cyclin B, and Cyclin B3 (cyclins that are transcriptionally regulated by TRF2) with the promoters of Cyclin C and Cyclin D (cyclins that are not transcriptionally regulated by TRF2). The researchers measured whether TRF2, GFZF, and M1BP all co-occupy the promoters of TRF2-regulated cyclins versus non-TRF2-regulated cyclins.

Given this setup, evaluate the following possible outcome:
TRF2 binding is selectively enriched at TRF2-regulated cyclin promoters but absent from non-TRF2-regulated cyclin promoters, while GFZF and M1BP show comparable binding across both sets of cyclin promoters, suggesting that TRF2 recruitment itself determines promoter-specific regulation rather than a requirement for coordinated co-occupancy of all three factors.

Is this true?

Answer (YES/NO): NO